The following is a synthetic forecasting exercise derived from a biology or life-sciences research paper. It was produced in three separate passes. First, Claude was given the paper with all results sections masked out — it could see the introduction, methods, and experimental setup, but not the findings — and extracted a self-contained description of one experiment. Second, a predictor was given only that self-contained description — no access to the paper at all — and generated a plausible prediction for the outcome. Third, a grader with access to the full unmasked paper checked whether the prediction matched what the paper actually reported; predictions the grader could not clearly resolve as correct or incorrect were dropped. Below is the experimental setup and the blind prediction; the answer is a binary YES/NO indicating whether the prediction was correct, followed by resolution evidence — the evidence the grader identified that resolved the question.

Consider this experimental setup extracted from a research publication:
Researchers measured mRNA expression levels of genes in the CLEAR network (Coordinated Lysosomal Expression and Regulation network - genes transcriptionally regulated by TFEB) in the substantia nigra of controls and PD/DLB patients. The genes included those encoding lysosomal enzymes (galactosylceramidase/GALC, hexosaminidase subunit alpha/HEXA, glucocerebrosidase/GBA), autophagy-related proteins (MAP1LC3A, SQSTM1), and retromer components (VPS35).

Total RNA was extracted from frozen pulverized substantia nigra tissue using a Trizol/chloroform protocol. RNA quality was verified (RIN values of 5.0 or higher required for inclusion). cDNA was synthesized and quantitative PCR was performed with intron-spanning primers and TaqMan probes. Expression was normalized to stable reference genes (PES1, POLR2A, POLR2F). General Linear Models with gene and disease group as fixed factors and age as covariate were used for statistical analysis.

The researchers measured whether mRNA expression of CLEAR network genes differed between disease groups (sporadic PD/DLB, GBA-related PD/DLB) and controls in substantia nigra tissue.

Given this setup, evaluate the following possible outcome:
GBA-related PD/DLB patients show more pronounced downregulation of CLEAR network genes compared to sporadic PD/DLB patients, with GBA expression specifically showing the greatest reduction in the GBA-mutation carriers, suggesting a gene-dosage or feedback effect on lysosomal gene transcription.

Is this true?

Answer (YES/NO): NO